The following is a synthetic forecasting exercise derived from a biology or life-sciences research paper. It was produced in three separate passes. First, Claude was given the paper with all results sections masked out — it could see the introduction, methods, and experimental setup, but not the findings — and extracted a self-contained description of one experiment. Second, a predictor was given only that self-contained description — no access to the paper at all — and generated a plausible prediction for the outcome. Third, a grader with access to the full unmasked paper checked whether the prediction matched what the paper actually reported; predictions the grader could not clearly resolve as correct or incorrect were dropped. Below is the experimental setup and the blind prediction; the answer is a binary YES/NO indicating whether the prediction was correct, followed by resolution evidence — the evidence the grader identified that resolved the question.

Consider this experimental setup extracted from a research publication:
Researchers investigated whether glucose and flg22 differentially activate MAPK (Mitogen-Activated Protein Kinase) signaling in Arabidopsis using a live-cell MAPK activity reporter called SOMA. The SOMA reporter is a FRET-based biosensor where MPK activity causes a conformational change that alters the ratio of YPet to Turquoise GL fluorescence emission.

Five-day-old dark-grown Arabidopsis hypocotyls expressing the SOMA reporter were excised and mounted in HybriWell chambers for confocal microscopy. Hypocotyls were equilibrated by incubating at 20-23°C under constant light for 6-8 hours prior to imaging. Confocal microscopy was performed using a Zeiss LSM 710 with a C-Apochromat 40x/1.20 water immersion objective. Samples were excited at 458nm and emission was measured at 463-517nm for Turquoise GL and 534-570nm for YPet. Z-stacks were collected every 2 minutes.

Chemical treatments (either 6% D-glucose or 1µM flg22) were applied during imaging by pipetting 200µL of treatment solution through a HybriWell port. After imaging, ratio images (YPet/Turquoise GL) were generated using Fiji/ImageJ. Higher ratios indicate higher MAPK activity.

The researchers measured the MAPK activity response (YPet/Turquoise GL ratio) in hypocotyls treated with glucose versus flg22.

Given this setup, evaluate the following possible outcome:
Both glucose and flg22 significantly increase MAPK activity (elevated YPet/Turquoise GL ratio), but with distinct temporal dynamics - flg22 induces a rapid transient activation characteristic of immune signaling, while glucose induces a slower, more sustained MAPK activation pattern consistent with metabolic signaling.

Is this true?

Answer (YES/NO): NO